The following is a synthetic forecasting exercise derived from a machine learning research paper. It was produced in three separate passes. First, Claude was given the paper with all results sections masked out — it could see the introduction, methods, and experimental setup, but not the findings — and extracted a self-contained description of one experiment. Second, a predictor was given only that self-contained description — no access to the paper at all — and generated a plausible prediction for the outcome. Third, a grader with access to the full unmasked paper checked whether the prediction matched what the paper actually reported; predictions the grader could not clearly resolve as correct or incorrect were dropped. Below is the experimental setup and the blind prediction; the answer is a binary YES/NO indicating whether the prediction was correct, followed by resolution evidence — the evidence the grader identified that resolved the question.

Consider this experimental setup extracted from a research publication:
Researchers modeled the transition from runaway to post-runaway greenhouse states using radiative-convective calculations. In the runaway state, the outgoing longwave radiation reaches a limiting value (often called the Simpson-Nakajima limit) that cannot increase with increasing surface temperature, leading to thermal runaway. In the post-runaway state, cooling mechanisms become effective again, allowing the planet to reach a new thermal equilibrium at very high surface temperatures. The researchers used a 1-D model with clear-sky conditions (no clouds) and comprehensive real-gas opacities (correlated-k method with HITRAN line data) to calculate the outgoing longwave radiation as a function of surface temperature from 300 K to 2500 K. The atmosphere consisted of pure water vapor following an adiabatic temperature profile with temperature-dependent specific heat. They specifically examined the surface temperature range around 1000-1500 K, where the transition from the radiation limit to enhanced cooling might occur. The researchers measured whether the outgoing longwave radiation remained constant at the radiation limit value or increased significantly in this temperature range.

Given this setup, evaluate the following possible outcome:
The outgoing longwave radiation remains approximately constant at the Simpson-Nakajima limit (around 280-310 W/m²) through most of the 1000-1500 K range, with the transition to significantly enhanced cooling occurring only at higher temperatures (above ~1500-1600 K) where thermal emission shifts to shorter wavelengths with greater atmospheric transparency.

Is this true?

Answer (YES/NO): YES